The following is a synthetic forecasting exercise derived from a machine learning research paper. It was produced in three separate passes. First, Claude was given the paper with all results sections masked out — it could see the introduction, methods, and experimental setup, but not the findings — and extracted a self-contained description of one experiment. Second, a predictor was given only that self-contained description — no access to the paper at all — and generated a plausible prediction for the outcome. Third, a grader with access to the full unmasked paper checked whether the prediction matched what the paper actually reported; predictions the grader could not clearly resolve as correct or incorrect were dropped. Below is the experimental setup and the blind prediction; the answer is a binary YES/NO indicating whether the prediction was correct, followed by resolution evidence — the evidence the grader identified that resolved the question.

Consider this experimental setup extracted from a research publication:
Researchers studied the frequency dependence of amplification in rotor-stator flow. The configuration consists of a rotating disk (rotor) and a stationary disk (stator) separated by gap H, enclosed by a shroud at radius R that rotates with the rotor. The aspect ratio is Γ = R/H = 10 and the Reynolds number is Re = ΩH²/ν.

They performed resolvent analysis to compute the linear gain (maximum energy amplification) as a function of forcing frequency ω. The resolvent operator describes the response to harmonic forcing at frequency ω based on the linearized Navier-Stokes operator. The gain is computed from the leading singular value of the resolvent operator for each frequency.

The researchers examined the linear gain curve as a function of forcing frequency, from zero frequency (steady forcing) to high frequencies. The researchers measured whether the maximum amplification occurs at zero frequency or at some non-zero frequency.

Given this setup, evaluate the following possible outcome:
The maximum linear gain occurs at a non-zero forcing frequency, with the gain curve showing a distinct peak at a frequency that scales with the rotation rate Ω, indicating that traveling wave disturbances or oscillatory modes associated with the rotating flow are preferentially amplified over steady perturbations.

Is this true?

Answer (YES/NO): NO